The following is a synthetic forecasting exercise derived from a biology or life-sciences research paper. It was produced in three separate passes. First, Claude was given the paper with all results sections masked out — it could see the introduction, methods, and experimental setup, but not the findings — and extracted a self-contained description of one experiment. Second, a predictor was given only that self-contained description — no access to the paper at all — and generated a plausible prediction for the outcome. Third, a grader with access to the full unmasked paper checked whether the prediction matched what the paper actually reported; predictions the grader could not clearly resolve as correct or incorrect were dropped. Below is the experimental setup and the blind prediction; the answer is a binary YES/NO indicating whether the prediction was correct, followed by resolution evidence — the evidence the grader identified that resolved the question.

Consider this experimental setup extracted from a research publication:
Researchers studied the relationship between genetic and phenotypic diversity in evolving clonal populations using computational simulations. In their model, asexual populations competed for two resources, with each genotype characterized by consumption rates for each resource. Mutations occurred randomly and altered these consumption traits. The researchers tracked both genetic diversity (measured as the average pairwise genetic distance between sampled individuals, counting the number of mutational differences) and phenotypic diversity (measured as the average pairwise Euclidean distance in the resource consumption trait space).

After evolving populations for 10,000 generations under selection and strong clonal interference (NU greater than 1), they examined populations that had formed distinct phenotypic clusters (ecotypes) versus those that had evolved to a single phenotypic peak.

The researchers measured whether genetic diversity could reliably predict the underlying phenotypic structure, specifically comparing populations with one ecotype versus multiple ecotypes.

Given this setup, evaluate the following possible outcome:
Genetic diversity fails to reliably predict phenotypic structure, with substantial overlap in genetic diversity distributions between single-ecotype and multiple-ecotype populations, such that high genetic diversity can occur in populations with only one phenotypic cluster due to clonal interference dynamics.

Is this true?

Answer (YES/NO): NO